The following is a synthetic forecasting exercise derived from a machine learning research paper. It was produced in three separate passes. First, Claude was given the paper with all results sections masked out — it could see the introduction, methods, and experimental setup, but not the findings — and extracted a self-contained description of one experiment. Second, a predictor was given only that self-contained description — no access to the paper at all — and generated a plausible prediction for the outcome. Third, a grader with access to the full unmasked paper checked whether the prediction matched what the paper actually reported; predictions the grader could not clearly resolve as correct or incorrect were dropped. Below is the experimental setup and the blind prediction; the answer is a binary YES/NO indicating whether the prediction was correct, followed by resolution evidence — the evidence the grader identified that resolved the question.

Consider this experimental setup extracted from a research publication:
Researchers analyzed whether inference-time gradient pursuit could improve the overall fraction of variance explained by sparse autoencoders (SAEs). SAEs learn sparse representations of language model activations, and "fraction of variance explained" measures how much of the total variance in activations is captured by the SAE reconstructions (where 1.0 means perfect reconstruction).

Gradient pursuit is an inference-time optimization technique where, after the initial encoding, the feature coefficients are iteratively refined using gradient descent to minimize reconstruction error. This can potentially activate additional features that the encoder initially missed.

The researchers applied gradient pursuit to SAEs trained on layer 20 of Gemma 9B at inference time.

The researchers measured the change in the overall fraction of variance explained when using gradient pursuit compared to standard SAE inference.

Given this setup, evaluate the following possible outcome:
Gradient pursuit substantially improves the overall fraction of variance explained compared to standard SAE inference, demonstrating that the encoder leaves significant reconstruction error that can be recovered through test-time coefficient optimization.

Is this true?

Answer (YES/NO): NO